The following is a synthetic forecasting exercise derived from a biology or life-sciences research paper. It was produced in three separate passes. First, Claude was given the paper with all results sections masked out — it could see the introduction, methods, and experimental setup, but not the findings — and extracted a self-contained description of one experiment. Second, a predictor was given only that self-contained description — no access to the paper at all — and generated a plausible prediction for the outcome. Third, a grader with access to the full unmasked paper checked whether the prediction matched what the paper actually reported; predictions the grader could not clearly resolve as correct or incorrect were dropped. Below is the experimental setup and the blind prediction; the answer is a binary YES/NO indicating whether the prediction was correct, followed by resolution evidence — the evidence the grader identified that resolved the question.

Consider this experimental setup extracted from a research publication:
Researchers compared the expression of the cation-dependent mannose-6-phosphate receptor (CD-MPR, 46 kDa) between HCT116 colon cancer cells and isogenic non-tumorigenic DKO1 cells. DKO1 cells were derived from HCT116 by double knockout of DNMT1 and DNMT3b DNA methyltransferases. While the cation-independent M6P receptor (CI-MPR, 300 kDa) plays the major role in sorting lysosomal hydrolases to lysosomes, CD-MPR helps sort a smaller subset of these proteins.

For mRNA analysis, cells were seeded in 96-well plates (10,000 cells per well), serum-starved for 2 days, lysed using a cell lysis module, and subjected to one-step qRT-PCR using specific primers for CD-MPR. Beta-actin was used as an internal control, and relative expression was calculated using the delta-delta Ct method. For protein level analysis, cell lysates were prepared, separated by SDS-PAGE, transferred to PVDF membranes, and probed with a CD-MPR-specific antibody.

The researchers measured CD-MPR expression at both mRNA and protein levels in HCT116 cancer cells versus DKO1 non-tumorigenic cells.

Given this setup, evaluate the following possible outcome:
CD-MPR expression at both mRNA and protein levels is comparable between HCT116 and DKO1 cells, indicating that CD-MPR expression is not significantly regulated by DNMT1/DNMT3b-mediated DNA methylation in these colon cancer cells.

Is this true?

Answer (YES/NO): NO